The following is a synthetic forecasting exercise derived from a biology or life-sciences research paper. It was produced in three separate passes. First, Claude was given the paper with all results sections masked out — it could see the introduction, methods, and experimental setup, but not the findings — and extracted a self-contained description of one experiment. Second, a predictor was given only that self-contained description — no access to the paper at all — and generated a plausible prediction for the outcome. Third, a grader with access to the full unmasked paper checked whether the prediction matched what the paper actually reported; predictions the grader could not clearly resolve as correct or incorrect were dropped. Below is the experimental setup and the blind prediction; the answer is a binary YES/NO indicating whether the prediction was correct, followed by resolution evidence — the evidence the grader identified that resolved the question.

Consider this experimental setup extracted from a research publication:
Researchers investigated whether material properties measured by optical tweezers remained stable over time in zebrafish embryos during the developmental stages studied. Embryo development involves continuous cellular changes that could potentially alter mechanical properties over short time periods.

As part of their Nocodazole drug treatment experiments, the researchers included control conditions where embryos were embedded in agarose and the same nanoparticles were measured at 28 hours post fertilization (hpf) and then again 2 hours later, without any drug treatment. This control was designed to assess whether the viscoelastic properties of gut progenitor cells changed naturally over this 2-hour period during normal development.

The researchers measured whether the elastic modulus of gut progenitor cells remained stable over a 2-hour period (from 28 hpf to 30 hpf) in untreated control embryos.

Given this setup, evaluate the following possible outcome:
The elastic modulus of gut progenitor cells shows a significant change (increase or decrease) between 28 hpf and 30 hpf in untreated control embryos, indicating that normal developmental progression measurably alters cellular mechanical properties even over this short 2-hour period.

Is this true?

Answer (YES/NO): NO